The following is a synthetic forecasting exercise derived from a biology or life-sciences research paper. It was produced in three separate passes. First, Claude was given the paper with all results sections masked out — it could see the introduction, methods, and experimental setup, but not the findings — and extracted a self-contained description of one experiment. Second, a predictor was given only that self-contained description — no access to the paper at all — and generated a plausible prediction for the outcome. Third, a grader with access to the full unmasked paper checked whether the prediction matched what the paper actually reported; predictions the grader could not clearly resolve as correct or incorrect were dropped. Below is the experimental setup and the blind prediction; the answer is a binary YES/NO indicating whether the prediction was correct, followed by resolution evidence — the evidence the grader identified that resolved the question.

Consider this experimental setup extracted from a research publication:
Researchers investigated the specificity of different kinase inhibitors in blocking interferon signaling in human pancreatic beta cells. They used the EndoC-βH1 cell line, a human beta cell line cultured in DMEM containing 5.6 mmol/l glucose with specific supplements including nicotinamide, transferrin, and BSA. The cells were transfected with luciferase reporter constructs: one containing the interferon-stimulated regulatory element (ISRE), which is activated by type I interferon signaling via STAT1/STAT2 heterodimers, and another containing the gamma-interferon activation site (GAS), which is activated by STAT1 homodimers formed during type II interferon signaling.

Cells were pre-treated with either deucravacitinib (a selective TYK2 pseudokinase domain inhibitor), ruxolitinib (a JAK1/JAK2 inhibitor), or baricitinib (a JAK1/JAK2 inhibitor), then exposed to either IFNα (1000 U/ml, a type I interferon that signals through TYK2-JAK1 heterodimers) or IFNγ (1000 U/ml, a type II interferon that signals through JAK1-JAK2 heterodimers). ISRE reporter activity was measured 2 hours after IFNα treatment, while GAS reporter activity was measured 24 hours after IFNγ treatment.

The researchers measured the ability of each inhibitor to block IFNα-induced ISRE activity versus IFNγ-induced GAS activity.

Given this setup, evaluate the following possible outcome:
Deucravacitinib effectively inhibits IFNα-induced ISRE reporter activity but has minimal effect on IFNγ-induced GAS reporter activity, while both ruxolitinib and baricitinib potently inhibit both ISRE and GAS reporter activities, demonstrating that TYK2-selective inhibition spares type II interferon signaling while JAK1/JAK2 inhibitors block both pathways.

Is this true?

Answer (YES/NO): YES